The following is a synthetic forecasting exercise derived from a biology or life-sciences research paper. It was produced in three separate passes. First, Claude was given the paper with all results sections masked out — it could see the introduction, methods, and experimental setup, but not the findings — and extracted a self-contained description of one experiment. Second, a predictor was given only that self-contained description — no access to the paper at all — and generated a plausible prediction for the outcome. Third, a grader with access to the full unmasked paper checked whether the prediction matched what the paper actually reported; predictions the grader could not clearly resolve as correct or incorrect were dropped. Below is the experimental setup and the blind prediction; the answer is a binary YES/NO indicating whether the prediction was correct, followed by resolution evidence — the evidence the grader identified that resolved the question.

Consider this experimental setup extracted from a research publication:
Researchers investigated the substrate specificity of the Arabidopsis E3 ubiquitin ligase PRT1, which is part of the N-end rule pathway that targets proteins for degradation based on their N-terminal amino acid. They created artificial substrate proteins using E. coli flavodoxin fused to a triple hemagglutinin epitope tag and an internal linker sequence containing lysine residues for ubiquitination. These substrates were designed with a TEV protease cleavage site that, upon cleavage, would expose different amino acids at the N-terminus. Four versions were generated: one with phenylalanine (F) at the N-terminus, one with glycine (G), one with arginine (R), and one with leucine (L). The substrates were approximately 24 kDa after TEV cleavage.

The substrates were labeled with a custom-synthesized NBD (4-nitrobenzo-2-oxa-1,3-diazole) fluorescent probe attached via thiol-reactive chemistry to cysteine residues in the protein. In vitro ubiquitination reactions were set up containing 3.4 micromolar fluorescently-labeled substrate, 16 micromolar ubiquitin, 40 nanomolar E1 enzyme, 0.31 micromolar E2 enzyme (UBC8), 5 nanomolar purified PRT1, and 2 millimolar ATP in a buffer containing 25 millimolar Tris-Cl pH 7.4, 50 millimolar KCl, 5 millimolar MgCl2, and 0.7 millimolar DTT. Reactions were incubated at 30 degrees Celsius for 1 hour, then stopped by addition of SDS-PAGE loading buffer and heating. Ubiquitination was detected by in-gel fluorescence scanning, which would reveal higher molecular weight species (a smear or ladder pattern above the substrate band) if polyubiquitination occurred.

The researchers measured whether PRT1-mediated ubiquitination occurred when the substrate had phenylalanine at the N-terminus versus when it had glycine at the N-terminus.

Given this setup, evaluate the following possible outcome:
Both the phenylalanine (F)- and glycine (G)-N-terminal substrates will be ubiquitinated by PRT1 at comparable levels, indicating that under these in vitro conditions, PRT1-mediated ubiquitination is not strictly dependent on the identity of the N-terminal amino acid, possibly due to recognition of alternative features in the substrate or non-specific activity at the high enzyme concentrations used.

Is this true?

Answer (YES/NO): NO